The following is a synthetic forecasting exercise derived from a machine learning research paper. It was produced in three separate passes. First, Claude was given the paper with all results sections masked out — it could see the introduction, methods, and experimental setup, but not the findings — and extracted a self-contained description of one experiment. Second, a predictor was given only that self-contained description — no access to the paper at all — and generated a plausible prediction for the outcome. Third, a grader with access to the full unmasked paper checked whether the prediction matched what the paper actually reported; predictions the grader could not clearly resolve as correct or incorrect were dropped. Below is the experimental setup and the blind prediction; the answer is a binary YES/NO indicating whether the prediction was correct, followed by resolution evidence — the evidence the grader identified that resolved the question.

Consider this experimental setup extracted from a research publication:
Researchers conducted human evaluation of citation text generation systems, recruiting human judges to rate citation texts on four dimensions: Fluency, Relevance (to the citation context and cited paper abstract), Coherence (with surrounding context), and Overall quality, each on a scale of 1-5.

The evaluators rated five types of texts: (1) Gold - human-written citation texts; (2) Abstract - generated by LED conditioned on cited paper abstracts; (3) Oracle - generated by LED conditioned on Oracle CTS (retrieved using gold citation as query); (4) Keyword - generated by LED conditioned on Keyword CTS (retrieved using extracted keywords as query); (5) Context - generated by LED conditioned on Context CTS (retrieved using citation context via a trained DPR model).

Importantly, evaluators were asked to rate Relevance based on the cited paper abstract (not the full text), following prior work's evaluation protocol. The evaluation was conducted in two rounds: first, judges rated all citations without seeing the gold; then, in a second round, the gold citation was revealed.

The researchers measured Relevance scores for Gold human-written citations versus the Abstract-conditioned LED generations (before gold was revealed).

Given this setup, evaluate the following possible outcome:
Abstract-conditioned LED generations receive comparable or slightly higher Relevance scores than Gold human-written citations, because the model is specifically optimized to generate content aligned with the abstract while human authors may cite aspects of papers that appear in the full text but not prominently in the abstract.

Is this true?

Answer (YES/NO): YES